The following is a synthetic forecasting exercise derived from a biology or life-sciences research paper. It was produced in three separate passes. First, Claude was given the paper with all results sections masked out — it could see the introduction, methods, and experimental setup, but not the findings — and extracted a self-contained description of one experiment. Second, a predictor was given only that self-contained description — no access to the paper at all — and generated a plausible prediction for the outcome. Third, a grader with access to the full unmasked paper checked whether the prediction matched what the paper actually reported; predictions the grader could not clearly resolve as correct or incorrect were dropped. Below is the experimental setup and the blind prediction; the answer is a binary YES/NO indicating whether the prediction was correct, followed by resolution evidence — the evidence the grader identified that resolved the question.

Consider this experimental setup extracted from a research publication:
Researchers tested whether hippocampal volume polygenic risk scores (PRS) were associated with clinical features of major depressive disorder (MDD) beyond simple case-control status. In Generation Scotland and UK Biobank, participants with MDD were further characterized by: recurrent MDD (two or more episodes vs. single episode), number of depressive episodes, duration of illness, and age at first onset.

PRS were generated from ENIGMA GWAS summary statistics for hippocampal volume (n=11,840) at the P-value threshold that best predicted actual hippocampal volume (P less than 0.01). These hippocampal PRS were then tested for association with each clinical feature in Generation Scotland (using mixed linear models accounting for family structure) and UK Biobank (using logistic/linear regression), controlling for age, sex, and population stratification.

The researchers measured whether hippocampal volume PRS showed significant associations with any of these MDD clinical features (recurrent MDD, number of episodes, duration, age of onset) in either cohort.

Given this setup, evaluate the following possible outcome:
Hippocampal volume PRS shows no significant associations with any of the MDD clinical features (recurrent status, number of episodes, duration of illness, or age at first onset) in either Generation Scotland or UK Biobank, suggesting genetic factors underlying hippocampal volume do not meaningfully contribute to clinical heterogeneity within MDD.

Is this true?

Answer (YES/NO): YES